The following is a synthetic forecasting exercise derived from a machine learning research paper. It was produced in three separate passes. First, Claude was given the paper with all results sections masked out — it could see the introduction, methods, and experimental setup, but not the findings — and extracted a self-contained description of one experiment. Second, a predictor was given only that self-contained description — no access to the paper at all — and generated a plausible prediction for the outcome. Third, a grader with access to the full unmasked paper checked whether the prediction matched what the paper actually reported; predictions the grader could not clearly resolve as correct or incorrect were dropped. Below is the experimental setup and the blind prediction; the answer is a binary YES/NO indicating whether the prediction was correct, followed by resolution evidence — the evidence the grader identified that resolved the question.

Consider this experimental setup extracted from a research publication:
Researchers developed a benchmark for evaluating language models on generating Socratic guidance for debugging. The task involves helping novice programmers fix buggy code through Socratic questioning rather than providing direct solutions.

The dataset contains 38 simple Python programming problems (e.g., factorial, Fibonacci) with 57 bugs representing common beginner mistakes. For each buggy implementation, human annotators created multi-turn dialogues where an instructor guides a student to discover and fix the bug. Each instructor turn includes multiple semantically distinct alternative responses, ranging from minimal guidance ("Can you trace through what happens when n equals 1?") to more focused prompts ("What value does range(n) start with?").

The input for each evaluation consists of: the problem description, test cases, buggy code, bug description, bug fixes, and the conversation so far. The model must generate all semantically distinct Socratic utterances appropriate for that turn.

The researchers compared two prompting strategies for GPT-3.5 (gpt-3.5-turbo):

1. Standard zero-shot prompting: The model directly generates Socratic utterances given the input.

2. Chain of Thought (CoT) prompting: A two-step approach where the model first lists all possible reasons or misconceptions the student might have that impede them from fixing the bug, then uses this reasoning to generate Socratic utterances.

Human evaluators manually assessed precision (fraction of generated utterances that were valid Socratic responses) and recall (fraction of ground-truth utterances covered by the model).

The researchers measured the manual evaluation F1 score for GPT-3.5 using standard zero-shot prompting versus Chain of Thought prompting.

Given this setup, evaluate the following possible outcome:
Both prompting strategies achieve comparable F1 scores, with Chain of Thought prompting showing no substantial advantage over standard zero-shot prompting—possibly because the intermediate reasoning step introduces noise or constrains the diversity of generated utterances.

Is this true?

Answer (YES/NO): NO